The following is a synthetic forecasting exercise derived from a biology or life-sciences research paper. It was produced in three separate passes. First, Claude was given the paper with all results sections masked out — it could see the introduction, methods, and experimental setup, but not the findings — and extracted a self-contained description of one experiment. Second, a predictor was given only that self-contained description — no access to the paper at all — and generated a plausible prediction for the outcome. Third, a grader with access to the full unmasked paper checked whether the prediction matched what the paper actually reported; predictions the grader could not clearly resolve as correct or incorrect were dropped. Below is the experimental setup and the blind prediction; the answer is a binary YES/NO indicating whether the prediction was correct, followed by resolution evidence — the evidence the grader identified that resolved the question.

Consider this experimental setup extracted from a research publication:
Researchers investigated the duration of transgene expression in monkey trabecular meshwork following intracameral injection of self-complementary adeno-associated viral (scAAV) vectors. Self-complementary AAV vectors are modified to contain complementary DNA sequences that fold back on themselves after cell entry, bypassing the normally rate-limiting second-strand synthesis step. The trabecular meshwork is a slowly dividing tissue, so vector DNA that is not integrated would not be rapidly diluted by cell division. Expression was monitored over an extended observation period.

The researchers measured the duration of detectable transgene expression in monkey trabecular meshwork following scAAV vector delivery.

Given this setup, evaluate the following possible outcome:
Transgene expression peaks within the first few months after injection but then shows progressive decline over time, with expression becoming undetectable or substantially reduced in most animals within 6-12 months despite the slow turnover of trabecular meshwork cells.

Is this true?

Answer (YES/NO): NO